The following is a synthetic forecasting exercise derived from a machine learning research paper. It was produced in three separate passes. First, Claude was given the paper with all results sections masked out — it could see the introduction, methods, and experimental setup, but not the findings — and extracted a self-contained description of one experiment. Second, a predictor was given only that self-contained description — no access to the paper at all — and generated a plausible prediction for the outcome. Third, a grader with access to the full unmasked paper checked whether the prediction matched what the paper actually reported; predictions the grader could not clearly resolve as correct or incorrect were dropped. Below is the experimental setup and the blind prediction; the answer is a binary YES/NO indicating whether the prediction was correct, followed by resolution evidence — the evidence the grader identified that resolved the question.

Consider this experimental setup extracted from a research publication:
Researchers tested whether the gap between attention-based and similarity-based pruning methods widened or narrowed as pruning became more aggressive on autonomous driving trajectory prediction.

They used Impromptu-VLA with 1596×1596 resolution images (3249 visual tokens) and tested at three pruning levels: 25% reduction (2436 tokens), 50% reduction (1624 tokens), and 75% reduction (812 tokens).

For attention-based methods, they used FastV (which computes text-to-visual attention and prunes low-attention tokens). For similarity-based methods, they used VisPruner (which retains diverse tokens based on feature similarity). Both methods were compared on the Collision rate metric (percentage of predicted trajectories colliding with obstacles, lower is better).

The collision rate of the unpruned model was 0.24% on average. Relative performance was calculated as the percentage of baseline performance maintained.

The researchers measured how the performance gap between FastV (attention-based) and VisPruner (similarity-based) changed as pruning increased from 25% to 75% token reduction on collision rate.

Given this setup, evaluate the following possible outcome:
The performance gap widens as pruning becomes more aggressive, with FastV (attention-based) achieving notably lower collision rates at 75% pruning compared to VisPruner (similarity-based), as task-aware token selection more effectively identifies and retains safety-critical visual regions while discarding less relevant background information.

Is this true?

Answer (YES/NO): NO